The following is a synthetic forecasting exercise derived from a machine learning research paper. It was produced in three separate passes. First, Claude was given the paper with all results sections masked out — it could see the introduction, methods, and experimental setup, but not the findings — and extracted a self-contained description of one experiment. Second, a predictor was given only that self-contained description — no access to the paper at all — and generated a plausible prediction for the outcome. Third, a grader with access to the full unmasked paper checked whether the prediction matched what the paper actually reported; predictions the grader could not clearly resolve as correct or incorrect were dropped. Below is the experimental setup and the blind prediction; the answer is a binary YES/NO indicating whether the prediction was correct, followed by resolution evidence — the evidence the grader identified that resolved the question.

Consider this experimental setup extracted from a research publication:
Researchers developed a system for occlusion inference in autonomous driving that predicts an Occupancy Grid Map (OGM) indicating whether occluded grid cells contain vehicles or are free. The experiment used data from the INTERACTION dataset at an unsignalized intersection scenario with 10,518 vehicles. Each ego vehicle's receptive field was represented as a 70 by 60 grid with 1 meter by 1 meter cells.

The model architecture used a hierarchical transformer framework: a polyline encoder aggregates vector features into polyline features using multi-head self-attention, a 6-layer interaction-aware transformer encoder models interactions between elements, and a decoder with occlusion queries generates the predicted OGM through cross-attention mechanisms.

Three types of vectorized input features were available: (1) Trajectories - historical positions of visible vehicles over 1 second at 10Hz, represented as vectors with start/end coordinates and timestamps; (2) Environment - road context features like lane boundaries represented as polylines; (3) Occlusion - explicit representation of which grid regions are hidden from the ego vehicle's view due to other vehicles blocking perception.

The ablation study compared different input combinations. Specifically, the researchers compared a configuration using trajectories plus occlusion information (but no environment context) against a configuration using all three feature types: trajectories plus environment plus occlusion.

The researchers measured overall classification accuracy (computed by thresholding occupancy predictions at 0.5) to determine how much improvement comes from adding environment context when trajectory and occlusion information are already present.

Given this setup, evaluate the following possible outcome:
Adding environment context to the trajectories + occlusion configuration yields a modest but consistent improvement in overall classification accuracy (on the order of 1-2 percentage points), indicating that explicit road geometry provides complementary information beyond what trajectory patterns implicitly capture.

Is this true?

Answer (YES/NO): YES